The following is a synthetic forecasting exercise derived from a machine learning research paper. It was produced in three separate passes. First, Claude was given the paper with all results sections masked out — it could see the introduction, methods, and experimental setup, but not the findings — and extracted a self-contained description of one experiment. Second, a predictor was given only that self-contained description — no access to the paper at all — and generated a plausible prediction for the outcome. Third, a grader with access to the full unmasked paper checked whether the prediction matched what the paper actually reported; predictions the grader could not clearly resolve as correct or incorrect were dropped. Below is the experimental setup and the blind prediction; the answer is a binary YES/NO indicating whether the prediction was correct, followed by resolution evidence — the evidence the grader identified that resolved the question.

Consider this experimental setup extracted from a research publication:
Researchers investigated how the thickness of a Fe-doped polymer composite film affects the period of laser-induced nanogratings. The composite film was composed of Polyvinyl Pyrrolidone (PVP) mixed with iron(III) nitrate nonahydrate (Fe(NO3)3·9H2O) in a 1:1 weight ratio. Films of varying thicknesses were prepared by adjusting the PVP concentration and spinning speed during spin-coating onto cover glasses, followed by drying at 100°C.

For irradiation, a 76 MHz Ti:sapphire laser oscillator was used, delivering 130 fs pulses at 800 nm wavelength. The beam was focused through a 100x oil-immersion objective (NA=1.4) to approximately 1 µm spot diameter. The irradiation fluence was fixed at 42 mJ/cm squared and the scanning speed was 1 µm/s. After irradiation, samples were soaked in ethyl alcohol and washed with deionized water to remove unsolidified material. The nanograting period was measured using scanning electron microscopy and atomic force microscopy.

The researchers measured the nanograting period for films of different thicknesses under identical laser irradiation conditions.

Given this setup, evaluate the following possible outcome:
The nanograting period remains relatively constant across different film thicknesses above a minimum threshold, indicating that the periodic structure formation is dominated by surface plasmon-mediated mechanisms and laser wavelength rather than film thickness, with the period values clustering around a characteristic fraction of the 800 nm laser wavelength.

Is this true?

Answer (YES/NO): NO